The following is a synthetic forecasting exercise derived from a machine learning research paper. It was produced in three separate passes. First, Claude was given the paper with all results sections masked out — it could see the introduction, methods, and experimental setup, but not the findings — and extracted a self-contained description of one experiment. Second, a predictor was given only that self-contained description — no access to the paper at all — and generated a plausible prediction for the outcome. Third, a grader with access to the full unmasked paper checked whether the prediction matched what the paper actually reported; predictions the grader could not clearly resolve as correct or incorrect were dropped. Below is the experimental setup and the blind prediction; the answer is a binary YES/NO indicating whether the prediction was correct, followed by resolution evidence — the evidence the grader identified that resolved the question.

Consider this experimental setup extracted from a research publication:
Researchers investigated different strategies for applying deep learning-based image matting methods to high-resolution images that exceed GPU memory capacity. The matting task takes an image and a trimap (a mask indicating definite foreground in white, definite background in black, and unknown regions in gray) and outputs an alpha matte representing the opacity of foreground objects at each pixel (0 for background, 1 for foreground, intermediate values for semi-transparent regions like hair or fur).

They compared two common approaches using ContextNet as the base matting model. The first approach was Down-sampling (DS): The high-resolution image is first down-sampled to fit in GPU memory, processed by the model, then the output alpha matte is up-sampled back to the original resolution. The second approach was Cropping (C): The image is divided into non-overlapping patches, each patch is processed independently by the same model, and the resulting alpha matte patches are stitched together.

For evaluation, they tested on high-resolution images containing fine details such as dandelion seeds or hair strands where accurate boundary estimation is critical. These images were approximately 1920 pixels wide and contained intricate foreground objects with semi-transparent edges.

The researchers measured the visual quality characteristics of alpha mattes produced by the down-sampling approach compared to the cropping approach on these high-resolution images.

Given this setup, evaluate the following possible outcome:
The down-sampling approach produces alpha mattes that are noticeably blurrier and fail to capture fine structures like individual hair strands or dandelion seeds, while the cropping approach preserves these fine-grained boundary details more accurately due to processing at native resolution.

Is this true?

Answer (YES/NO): NO